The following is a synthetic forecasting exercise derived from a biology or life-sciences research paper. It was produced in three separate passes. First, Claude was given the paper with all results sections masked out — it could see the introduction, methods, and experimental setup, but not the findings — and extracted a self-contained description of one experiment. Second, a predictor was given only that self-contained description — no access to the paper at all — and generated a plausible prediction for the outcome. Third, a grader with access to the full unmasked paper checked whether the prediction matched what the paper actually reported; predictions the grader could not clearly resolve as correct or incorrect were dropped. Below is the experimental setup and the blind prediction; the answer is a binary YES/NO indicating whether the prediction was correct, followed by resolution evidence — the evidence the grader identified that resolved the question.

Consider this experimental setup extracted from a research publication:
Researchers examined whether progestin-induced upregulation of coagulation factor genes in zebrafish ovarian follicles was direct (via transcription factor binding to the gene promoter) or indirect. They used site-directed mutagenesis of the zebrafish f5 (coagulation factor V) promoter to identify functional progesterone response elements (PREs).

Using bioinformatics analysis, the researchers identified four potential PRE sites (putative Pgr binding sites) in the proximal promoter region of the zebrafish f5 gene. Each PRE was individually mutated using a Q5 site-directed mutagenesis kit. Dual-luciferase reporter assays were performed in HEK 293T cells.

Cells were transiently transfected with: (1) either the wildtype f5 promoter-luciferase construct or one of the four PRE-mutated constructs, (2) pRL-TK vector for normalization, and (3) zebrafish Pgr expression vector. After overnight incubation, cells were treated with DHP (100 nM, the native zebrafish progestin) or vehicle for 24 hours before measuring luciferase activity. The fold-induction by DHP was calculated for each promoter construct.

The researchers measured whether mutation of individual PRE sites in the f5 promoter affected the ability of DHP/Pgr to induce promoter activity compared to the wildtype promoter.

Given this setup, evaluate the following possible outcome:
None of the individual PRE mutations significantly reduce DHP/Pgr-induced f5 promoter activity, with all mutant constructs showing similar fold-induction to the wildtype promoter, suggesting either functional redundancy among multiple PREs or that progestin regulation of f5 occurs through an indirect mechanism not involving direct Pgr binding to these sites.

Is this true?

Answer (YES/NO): NO